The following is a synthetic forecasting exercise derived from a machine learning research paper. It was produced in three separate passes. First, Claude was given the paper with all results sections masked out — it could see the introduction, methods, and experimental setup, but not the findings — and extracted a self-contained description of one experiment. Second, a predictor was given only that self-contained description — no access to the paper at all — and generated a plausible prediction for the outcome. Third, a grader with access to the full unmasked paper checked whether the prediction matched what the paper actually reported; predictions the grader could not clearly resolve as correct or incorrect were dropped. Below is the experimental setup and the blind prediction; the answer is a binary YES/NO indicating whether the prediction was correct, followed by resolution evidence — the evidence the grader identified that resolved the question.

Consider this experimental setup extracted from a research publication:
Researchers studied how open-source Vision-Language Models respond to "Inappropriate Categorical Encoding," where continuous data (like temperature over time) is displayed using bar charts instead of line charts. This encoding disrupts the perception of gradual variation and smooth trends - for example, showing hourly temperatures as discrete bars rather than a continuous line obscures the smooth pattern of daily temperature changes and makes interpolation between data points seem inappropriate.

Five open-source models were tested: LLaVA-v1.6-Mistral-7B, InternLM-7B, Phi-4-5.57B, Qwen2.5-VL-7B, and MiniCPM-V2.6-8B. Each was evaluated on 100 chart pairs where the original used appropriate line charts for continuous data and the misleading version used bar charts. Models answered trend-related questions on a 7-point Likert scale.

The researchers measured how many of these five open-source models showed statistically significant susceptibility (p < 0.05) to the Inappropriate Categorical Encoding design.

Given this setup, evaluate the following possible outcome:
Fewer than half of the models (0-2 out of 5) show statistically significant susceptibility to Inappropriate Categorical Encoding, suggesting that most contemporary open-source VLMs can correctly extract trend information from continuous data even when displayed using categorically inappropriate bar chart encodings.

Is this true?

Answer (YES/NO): NO